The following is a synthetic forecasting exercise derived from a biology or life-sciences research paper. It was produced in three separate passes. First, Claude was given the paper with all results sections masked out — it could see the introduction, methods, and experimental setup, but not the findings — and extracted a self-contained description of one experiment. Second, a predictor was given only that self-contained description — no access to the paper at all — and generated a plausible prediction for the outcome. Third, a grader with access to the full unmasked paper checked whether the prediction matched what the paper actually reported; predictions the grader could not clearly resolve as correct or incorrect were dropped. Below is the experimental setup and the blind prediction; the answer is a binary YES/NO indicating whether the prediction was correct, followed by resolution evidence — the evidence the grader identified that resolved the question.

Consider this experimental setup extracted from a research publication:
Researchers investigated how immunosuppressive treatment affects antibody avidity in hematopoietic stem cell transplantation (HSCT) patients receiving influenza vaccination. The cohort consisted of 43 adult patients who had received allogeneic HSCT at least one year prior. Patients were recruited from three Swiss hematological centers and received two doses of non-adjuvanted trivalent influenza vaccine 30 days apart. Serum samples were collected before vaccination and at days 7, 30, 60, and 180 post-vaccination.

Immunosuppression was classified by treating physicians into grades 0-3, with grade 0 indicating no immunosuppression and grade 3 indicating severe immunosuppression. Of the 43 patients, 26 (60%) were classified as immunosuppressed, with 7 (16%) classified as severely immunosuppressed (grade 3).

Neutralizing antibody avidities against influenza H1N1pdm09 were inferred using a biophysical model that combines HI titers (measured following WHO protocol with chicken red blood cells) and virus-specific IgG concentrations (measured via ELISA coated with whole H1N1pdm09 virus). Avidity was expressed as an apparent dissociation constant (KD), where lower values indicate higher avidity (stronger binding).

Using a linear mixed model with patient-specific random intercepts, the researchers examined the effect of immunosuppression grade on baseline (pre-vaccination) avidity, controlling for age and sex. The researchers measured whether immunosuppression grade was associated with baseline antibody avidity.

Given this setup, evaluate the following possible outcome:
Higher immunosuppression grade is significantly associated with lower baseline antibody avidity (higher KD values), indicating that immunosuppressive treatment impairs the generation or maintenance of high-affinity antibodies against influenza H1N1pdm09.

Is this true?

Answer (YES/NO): YES